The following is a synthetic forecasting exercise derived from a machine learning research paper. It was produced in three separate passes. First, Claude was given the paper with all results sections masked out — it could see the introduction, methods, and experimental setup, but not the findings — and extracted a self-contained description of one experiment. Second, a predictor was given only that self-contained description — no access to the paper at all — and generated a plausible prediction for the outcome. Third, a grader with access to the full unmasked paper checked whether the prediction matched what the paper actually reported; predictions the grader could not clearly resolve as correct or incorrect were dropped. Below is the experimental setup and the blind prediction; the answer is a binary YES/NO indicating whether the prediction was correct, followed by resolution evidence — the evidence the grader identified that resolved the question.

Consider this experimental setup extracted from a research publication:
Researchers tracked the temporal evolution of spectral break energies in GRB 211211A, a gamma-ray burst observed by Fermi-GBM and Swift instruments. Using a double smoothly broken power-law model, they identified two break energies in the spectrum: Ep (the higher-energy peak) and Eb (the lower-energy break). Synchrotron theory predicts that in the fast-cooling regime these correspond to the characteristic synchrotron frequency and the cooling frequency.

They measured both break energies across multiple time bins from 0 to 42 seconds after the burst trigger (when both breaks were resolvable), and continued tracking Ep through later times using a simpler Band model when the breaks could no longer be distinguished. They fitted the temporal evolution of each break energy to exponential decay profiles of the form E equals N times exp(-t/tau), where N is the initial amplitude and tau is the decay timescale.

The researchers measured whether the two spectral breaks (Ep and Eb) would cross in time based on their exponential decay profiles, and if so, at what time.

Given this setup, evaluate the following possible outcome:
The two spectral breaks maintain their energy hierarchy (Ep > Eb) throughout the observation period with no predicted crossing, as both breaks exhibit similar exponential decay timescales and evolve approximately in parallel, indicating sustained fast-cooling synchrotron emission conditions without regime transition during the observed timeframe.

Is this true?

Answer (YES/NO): NO